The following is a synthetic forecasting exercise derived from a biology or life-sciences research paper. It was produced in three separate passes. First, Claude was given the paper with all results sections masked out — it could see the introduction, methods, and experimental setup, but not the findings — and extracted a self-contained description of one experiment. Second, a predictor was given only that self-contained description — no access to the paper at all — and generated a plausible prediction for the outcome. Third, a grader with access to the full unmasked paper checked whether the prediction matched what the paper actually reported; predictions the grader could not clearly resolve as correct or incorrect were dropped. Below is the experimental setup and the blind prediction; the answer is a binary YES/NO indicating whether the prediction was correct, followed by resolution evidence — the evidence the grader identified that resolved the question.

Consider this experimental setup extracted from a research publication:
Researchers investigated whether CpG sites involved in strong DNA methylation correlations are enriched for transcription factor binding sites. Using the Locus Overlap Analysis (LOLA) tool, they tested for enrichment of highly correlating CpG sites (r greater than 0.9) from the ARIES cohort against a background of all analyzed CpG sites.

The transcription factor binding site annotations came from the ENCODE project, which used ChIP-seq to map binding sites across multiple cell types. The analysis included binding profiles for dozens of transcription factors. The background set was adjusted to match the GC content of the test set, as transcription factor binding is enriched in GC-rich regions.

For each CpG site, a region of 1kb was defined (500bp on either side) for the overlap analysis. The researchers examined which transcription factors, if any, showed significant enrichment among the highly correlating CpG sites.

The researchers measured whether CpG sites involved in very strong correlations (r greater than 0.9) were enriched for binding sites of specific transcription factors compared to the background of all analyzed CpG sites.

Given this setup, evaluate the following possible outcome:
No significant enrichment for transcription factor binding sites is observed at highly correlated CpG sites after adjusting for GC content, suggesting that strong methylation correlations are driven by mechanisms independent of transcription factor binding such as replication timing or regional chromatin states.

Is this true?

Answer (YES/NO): NO